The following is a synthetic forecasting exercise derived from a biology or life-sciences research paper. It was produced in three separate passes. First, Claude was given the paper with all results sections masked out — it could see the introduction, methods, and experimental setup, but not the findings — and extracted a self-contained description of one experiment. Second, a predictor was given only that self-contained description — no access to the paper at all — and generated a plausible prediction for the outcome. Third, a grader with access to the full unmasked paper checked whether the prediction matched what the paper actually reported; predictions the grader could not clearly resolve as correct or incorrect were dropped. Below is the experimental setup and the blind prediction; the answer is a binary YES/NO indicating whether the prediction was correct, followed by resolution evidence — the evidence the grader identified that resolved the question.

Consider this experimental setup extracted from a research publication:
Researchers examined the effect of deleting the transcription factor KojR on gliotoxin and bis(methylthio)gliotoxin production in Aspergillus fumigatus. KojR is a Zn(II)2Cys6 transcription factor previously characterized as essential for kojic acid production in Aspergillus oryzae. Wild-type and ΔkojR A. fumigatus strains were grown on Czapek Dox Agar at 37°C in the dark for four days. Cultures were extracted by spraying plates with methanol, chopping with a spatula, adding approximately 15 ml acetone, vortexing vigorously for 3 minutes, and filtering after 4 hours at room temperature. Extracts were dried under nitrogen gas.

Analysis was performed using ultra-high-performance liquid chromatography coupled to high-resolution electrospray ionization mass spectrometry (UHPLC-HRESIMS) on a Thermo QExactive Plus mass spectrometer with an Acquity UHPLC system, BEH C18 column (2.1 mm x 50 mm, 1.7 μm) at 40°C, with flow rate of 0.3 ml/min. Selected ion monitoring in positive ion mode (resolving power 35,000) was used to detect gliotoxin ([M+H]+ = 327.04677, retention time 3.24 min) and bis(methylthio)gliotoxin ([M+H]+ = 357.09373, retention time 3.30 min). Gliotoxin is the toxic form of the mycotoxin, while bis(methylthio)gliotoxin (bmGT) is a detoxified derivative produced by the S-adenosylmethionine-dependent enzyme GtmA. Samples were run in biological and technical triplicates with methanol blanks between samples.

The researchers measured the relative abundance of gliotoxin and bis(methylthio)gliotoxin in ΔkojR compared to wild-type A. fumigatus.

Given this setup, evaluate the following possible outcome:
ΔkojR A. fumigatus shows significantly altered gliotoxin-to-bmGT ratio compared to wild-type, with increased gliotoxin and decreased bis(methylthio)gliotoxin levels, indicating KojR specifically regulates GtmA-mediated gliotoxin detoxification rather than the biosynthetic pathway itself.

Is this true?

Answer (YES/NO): NO